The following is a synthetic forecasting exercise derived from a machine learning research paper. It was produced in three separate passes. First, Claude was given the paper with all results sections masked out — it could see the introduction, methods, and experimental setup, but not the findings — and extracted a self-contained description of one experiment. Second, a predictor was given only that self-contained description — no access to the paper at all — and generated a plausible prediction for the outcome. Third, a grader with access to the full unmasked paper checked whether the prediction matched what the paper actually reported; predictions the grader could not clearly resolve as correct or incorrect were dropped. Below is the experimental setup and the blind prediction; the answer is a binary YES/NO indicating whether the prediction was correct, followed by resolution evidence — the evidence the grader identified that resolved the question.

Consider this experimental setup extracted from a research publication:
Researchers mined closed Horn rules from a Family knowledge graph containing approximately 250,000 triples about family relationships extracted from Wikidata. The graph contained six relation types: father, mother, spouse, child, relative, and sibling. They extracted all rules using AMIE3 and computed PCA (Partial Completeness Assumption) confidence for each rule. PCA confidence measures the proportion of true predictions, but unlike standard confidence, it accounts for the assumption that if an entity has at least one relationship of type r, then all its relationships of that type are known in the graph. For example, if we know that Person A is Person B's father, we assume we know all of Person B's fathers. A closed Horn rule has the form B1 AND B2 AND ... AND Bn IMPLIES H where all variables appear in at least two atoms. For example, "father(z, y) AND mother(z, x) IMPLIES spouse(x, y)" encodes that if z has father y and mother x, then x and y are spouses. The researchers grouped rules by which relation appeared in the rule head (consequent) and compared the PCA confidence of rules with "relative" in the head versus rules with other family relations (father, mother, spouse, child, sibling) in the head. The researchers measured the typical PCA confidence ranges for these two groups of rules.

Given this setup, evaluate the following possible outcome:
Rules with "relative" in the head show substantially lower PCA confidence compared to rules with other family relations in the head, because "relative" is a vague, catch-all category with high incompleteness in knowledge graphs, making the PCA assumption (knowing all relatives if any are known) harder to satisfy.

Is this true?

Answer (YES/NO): YES